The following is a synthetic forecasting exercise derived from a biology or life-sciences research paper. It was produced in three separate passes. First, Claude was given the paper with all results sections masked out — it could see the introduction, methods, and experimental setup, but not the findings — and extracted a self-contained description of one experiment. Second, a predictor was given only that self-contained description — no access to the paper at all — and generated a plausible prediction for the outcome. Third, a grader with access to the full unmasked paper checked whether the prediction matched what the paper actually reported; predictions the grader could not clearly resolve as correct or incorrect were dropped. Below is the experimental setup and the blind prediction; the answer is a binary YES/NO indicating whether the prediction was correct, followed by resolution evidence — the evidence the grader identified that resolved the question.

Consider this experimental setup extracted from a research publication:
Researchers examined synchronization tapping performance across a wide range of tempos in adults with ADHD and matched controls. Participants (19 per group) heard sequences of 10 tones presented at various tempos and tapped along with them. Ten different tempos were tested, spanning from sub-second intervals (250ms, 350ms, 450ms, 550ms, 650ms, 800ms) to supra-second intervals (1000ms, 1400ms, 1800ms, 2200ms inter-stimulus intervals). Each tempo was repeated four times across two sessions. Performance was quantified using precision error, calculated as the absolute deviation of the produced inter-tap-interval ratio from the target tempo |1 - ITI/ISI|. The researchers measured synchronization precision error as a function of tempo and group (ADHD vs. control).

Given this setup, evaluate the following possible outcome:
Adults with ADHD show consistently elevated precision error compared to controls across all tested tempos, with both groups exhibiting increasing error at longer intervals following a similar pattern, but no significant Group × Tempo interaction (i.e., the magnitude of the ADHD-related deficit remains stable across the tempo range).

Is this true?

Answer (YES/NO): NO